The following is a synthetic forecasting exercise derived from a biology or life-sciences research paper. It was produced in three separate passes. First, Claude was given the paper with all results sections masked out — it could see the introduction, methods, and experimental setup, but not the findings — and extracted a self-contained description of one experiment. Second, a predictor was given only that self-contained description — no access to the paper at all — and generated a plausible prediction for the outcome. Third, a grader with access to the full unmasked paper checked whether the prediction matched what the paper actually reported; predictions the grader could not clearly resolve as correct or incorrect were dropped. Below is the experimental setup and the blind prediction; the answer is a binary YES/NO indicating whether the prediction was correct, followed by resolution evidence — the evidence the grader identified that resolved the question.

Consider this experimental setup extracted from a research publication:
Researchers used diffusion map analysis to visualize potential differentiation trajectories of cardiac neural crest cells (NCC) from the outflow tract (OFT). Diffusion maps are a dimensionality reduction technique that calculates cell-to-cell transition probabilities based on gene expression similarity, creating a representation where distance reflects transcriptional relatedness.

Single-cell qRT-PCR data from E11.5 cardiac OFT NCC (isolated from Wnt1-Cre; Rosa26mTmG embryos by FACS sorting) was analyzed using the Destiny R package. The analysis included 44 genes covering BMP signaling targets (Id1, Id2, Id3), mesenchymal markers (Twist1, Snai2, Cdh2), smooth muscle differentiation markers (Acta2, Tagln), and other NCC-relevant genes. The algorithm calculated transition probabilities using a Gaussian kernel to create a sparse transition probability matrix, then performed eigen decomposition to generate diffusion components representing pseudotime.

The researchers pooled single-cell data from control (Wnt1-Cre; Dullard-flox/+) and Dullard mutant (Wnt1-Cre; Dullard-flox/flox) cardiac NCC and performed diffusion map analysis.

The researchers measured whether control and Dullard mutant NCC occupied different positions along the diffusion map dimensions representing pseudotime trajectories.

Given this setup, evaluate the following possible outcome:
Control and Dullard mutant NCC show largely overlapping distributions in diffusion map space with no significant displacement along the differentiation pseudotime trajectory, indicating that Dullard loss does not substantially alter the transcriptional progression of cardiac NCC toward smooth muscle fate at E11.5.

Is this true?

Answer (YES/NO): NO